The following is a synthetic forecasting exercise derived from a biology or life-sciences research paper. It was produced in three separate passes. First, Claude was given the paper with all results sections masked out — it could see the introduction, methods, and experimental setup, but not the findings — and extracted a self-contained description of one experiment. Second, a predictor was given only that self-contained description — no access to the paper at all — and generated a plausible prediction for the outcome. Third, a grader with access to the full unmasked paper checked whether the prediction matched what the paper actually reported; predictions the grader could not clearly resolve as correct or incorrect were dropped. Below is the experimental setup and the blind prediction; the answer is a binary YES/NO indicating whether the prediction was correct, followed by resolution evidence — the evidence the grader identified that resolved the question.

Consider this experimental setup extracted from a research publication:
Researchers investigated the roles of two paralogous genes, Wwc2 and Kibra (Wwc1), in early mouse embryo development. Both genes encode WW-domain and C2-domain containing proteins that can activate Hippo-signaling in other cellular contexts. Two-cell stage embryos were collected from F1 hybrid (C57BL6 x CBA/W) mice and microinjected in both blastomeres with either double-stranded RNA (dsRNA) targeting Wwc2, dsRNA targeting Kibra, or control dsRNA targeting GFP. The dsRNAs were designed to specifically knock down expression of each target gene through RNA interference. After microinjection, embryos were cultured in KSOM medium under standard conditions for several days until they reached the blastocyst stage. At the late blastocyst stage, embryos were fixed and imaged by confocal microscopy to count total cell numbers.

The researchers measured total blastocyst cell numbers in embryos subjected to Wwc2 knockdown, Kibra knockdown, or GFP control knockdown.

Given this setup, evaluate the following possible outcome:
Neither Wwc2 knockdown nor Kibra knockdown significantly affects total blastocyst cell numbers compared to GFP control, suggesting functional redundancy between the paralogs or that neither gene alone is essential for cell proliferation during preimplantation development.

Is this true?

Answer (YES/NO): NO